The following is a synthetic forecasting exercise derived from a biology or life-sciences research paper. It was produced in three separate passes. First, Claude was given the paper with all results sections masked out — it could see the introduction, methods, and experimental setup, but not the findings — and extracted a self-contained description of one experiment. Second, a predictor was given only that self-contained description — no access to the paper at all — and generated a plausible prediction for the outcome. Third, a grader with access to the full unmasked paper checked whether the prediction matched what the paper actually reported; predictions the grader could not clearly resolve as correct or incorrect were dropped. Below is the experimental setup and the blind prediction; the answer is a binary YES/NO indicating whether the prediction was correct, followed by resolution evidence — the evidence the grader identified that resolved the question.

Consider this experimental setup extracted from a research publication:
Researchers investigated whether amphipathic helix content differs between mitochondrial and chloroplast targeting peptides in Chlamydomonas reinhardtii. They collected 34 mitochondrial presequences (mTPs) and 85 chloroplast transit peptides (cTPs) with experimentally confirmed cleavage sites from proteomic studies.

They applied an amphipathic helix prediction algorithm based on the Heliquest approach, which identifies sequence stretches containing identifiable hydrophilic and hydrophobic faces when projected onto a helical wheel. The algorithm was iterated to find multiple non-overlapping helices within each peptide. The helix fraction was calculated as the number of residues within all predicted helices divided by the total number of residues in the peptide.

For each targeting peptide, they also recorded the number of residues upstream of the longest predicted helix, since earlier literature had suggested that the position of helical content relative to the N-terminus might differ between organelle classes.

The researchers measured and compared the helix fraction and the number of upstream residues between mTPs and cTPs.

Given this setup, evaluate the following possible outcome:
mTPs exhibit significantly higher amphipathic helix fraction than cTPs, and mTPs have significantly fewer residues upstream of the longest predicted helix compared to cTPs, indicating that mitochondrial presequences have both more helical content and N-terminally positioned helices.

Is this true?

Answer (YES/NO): YES